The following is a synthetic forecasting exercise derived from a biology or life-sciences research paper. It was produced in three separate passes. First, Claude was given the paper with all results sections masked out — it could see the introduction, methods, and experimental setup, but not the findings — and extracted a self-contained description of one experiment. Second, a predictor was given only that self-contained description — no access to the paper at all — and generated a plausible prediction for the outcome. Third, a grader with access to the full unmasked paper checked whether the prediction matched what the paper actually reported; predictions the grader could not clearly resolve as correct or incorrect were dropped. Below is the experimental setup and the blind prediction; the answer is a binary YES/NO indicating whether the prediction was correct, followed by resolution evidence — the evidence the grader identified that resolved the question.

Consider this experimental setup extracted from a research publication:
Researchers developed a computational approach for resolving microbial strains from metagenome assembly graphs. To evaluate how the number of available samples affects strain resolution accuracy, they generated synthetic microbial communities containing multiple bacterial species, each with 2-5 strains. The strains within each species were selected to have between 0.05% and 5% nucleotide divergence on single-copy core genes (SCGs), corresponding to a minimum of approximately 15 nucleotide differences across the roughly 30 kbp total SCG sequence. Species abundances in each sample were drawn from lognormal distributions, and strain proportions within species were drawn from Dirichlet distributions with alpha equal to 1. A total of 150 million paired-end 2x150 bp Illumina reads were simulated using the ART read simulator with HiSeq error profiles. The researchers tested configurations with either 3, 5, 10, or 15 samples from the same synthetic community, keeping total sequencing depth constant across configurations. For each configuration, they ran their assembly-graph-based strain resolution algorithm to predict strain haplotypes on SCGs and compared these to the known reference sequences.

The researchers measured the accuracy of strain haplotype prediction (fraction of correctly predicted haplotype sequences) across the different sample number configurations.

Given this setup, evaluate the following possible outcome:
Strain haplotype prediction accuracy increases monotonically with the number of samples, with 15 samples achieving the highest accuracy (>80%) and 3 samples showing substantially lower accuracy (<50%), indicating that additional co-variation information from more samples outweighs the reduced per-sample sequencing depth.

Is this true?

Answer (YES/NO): NO